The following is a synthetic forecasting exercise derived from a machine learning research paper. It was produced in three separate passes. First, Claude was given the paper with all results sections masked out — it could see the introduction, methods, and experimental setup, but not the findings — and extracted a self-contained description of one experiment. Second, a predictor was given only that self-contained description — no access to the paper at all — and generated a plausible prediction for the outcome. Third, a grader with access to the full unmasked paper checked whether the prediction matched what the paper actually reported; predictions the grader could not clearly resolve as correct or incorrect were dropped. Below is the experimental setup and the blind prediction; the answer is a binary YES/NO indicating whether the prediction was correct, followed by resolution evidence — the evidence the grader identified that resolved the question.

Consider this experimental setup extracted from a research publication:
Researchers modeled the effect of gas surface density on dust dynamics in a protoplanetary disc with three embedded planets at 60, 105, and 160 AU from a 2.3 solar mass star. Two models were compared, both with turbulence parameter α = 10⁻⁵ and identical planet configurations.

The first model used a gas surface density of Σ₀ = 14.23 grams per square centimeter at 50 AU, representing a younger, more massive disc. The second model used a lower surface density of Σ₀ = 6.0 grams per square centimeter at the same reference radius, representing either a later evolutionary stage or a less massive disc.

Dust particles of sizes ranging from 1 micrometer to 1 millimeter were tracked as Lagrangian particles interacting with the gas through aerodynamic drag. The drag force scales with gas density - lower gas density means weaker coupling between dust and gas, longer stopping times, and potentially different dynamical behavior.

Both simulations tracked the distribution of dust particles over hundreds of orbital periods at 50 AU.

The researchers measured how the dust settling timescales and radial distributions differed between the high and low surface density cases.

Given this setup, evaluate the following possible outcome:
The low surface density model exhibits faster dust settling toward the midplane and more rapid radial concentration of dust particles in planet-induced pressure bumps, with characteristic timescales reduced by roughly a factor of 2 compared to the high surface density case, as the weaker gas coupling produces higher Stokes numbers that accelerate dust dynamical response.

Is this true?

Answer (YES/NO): NO